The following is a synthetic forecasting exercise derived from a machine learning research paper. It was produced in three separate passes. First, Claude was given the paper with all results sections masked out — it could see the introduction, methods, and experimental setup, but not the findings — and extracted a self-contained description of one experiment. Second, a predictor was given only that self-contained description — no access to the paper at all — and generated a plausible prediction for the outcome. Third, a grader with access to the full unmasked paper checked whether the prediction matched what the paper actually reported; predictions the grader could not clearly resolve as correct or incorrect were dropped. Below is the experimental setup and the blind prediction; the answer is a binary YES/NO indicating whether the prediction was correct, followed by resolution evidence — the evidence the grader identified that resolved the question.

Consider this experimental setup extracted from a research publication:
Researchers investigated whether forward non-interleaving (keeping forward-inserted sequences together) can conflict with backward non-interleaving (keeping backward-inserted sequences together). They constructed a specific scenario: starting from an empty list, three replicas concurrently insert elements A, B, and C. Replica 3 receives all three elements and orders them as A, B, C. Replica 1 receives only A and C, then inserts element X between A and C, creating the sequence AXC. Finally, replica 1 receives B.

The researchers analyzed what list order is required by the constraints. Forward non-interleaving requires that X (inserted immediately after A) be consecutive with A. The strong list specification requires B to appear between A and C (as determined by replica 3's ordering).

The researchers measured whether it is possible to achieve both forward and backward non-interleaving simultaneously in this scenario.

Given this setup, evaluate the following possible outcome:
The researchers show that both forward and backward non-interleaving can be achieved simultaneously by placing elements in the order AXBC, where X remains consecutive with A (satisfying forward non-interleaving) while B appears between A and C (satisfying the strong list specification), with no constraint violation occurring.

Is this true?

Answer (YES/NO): NO